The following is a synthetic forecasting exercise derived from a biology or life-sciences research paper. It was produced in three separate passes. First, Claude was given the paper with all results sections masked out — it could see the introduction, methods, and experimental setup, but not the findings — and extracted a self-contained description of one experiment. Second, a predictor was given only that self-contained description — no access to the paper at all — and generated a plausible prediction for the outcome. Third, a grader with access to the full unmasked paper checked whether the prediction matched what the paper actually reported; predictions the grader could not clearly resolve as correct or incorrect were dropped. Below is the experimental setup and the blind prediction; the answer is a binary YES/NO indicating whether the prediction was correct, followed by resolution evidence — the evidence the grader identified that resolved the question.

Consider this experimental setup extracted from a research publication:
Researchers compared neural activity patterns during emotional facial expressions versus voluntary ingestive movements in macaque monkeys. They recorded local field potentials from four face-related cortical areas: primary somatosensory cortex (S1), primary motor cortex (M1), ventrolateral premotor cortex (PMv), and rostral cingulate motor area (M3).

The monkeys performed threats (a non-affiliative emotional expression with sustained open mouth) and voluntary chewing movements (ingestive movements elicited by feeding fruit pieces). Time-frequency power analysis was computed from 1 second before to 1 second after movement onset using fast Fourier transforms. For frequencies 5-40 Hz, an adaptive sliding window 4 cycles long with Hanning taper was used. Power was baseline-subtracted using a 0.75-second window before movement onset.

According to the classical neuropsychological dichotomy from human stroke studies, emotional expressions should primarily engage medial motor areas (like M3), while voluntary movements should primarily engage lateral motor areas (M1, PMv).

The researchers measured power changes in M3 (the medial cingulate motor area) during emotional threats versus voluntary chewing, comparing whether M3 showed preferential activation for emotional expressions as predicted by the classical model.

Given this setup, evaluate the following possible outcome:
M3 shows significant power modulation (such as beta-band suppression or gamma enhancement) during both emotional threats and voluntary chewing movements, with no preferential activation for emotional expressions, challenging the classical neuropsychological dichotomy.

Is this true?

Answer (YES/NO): YES